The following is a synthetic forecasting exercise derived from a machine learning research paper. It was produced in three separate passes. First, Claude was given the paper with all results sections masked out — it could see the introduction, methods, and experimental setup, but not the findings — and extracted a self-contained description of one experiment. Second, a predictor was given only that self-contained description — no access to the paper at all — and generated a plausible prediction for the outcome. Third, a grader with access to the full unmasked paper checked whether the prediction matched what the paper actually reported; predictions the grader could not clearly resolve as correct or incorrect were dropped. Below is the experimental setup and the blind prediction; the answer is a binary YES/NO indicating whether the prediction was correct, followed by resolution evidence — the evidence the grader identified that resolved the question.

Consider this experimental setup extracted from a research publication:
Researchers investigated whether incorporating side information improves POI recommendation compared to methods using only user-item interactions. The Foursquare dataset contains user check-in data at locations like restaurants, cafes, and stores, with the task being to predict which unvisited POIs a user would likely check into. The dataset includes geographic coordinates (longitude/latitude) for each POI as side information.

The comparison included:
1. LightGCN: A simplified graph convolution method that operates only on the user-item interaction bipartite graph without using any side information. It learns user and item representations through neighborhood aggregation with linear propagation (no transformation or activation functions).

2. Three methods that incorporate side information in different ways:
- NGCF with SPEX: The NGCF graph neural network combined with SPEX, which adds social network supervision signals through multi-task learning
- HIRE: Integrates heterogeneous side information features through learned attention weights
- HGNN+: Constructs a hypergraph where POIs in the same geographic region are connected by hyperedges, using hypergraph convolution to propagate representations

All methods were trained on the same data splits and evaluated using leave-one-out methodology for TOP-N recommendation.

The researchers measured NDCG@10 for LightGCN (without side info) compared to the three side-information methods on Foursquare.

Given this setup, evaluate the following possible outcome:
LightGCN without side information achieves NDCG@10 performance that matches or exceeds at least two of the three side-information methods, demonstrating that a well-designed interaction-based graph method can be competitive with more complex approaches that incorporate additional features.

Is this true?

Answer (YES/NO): YES